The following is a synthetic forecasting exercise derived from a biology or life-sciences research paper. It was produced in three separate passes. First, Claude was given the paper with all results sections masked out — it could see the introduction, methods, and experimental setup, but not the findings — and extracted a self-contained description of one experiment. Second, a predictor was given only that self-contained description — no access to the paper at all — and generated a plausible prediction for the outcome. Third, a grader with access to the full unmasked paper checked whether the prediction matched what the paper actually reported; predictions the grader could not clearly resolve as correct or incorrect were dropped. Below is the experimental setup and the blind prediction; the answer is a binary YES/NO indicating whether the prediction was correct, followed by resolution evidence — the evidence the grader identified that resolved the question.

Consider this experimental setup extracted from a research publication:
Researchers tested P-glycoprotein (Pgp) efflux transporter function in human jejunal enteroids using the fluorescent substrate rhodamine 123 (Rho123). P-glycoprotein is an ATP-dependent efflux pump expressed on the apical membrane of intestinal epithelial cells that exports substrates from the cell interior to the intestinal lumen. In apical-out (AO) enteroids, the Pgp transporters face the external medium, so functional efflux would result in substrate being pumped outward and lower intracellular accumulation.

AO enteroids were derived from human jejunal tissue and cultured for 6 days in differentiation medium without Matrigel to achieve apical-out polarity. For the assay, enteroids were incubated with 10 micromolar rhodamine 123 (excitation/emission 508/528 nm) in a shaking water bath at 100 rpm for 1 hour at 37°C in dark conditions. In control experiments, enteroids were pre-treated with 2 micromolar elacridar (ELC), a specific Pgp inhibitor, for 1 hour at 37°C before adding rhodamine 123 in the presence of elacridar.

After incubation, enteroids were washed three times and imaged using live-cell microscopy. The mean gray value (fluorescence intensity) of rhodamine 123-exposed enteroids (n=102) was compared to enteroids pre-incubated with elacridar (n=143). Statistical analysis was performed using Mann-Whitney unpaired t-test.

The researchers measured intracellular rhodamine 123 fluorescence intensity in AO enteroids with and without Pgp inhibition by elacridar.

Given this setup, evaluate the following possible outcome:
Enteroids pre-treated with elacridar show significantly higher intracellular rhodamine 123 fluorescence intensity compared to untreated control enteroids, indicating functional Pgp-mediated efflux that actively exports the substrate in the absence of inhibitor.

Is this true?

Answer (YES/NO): YES